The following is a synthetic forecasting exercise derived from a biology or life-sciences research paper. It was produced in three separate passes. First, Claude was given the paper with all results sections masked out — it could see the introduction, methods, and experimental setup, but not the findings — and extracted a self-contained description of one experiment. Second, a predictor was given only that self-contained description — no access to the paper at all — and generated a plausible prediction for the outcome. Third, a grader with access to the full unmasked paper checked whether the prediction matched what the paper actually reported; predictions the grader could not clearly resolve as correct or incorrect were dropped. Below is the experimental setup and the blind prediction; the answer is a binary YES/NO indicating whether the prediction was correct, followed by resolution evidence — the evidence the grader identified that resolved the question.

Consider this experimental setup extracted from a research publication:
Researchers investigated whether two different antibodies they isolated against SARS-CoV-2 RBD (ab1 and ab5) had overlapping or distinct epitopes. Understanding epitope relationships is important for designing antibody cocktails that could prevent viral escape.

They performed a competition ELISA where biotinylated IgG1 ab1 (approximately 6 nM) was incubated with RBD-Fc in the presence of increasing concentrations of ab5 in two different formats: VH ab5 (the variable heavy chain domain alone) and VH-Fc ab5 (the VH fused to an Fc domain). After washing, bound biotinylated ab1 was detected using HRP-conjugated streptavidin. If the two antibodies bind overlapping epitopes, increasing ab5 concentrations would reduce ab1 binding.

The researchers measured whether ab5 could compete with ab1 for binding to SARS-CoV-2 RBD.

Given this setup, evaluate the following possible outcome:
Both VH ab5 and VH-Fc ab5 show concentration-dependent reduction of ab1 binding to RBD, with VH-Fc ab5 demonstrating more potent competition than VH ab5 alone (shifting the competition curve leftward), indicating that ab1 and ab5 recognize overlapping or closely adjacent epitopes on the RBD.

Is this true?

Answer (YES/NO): NO